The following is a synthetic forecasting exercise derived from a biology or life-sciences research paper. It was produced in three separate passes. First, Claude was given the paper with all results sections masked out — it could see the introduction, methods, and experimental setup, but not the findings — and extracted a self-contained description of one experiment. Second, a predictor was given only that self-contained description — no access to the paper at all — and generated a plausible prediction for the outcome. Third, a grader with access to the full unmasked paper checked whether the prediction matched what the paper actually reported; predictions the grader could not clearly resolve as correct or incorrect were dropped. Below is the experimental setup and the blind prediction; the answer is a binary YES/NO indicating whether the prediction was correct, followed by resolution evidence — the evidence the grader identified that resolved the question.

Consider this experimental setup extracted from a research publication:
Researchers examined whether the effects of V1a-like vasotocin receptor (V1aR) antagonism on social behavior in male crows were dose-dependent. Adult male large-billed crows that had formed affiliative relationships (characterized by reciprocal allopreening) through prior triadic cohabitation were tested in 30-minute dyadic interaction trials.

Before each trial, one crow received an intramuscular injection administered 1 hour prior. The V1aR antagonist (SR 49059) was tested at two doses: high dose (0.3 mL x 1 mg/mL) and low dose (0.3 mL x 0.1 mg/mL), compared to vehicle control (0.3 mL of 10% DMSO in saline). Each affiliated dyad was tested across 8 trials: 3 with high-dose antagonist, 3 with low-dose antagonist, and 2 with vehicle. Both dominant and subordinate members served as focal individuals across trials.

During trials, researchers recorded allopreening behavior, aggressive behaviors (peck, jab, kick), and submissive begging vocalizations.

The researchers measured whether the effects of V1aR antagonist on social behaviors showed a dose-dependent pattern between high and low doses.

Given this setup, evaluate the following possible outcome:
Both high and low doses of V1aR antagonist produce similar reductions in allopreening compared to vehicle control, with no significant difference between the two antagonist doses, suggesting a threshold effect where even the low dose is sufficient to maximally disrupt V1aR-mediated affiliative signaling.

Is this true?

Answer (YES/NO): NO